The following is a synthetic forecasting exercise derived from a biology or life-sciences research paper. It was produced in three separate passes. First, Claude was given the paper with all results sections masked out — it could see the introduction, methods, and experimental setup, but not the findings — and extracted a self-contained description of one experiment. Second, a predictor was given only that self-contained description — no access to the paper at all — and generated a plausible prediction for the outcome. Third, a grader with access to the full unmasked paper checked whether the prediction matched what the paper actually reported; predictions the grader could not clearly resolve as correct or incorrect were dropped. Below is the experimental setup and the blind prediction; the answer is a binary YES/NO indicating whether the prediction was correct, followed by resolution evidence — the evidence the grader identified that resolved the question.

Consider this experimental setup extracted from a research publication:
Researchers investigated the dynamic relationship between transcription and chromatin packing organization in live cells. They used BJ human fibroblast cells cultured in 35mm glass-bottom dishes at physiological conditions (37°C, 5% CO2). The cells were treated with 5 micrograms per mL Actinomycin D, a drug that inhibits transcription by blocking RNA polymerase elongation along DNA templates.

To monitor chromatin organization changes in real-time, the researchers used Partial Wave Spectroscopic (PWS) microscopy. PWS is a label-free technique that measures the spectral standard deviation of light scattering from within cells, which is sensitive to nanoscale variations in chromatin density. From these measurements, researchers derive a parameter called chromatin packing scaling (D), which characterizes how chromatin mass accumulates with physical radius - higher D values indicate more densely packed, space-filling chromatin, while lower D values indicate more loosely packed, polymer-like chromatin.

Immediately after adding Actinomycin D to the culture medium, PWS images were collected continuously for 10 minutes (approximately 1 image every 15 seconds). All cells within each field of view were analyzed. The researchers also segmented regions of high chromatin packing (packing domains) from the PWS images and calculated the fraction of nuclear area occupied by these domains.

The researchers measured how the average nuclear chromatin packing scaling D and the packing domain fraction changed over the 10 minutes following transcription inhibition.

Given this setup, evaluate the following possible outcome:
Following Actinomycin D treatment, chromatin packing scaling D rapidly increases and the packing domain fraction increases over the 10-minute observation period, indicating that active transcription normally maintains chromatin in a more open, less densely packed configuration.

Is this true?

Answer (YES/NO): NO